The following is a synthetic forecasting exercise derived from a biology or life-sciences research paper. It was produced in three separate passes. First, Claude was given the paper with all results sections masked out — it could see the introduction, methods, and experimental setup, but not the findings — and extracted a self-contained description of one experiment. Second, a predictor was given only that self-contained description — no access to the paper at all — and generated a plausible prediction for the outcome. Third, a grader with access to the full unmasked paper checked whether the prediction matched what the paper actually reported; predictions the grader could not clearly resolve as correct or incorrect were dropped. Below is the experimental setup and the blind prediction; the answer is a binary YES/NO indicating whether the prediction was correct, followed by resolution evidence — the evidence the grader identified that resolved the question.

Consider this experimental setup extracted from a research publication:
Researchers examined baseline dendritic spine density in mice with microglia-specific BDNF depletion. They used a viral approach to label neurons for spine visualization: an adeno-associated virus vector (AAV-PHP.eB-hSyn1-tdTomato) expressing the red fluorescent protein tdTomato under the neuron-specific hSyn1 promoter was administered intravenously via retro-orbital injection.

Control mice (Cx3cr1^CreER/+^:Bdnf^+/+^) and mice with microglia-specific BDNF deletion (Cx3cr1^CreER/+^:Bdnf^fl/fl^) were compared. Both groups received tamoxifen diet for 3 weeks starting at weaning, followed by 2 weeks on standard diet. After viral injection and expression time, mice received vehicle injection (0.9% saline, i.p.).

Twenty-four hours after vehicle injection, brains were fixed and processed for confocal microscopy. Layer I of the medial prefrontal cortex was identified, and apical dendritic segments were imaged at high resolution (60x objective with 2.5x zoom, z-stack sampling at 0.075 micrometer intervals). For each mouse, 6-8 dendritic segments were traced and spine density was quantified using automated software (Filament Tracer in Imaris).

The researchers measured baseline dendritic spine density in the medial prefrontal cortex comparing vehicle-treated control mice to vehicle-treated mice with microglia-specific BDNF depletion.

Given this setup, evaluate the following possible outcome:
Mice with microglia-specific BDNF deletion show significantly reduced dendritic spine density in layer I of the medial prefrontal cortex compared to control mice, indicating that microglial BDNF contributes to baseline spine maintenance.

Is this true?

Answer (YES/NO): NO